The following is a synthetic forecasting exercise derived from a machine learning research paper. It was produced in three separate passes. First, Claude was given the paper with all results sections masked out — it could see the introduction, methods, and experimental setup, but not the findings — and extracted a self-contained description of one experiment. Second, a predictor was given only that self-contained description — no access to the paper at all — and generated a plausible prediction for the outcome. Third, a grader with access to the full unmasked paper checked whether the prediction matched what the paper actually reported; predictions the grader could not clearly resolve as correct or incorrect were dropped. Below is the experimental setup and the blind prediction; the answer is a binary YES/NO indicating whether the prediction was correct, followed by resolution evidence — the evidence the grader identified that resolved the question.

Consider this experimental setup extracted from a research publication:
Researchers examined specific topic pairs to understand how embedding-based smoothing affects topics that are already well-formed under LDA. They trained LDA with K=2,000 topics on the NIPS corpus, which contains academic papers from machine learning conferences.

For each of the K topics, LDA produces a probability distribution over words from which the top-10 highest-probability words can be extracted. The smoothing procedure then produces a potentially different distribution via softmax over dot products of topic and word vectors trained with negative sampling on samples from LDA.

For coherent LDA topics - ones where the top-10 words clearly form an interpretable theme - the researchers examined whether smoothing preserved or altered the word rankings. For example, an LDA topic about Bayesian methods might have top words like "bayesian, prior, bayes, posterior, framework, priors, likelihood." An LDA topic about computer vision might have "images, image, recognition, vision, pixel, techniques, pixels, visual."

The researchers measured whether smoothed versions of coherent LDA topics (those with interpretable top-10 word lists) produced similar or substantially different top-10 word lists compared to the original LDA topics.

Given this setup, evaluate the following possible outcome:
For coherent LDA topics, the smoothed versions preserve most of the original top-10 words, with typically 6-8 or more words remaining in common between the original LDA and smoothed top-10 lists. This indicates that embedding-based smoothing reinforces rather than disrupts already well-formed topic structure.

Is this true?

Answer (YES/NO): YES